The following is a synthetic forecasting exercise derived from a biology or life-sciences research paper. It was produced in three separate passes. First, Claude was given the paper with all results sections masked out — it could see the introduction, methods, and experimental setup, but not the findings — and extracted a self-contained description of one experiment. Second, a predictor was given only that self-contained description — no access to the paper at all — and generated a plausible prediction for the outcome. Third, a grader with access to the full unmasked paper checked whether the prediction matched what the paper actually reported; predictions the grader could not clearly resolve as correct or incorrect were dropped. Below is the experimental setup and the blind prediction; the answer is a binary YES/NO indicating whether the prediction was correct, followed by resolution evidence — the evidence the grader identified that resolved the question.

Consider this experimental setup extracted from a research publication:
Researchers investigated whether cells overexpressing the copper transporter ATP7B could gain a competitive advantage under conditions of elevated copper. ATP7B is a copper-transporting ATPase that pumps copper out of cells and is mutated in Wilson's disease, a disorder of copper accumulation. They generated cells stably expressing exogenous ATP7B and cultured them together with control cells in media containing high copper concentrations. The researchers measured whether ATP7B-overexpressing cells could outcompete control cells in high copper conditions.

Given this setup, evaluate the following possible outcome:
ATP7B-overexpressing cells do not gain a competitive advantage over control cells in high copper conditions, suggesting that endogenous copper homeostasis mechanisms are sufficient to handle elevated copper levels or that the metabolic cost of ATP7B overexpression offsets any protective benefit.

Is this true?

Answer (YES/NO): NO